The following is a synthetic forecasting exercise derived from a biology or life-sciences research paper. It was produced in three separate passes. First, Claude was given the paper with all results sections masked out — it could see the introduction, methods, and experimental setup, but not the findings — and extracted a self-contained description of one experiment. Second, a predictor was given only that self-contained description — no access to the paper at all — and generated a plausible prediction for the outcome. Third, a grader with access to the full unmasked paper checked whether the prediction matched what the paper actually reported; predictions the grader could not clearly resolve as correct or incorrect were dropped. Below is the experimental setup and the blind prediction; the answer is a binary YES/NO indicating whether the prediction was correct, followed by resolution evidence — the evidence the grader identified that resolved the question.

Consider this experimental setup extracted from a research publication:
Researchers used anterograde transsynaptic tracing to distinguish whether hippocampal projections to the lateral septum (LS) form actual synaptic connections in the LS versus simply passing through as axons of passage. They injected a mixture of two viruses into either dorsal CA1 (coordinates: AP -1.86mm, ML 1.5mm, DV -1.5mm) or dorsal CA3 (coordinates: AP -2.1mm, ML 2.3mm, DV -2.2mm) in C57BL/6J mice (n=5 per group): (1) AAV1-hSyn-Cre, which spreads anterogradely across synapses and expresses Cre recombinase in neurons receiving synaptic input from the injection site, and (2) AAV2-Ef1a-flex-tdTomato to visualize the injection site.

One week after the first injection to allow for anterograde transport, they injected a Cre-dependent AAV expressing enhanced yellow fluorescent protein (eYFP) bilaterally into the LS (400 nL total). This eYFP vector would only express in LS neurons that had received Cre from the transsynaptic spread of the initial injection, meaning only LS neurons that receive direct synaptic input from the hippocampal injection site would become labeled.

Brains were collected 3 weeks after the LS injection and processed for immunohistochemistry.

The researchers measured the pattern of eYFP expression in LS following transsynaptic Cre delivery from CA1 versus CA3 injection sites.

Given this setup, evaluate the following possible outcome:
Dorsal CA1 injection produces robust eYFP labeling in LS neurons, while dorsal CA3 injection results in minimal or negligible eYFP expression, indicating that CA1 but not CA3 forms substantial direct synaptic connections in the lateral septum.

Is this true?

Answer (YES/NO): NO